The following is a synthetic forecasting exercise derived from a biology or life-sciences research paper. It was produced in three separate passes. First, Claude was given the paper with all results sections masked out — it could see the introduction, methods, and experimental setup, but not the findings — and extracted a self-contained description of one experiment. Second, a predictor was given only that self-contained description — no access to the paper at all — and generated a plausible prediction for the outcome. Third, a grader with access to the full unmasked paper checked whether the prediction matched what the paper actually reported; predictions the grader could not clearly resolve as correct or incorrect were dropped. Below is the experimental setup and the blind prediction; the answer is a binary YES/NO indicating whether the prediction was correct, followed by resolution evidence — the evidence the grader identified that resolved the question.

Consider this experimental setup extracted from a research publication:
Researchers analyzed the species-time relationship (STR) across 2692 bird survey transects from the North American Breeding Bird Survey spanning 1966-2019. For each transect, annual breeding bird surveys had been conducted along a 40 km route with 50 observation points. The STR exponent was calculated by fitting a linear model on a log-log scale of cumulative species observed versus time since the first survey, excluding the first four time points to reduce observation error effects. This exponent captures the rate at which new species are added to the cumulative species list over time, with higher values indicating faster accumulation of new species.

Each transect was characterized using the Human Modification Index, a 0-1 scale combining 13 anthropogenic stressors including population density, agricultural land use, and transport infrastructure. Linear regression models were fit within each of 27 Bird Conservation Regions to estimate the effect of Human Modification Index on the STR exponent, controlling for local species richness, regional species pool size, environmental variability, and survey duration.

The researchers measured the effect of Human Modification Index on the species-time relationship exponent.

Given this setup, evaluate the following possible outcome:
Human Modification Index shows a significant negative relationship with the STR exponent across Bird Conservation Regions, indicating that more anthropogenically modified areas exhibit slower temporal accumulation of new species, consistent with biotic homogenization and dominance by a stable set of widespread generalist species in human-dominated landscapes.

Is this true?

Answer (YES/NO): NO